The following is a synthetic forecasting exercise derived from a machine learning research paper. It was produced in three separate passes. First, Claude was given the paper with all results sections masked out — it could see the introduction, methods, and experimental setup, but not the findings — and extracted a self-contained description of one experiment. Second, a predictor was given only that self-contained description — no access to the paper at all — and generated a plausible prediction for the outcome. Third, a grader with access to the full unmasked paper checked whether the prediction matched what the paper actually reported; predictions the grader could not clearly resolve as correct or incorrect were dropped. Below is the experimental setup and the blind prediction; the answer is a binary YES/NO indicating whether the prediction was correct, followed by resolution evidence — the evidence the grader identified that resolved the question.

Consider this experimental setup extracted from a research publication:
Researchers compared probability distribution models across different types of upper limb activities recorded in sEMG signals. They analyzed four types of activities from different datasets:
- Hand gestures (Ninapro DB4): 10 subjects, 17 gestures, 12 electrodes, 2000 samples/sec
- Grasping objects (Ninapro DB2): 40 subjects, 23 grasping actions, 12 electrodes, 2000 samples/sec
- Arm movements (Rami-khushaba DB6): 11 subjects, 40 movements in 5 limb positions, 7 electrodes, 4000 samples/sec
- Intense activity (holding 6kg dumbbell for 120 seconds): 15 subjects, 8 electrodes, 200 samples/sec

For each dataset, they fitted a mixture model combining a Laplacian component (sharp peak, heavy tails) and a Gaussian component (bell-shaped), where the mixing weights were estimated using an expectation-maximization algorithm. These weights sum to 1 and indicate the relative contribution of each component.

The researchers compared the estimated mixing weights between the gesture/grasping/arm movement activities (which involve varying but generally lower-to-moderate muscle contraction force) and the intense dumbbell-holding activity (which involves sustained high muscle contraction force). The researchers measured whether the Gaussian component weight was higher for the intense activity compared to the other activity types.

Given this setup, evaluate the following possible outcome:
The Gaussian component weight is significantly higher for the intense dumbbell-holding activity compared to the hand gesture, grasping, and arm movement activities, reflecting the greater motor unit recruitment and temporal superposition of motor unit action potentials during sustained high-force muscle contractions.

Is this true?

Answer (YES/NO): YES